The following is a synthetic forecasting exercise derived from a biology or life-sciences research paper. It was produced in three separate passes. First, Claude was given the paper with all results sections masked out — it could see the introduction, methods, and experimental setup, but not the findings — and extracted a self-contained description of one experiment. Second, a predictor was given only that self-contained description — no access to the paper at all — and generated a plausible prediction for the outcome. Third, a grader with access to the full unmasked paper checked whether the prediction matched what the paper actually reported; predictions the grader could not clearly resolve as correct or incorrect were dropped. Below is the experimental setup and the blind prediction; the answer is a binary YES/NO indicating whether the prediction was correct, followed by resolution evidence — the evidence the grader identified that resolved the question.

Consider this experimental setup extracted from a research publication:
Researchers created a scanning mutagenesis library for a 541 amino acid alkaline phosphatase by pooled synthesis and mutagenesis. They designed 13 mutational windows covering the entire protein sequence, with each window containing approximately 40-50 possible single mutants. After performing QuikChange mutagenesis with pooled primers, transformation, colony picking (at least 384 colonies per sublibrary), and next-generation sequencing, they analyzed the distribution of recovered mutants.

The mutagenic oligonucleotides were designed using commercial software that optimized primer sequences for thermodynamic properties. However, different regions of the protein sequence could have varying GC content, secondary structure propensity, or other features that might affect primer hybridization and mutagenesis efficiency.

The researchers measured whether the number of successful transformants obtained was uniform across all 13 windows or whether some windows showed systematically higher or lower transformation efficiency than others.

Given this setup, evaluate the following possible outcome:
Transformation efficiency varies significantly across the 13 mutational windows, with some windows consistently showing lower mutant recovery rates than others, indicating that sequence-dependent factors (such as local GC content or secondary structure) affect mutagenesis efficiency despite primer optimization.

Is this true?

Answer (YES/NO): YES